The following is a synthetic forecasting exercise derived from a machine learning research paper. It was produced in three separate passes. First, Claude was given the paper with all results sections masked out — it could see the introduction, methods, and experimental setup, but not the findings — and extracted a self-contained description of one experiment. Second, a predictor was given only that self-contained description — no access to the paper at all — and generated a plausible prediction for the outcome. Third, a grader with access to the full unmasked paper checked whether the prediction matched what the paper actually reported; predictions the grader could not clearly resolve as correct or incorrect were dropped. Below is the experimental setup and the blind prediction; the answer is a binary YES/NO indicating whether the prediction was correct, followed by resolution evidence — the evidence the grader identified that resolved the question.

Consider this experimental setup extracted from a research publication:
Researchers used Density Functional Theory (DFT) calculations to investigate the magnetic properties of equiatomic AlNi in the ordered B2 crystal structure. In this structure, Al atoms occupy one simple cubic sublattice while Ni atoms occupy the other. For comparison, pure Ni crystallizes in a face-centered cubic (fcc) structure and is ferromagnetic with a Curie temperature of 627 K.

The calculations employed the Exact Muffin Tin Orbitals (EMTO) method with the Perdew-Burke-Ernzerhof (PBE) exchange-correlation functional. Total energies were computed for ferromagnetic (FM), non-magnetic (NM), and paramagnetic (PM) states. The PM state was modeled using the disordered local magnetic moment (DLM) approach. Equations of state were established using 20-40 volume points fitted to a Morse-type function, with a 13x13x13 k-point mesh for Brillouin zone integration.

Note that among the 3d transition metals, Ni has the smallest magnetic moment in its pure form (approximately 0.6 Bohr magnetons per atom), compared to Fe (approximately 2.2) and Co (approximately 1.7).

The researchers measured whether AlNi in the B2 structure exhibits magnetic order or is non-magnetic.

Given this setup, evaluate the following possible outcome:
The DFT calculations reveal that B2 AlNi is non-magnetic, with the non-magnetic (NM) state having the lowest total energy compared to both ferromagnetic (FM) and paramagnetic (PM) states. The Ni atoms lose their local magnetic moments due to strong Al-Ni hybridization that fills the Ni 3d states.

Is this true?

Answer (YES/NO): NO